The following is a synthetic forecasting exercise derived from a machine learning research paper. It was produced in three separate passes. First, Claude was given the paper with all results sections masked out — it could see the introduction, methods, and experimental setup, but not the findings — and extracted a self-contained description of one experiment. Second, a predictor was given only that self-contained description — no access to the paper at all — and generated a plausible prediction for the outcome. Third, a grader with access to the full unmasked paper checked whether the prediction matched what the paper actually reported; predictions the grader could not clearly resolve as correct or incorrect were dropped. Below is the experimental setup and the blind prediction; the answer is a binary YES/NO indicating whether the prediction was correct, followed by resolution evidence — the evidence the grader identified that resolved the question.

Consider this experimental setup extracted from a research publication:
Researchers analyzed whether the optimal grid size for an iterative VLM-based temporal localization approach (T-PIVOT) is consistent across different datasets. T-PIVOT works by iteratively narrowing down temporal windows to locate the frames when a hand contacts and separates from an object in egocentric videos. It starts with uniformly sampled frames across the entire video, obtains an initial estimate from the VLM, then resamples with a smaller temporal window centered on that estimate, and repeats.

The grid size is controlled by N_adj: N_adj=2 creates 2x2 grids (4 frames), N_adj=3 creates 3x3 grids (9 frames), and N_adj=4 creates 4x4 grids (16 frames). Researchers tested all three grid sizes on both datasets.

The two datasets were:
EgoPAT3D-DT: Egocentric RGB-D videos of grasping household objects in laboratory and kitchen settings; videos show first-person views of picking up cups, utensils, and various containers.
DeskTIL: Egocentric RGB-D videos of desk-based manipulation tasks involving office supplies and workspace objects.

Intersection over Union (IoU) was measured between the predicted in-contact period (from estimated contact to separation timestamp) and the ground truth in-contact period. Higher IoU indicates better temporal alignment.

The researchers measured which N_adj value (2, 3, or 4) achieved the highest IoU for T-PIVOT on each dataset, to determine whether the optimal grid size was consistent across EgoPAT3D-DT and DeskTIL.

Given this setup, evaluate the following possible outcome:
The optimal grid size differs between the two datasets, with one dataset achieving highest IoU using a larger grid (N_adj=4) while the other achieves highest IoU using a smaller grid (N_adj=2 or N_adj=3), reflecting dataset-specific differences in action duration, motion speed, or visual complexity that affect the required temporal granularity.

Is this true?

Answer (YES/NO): NO